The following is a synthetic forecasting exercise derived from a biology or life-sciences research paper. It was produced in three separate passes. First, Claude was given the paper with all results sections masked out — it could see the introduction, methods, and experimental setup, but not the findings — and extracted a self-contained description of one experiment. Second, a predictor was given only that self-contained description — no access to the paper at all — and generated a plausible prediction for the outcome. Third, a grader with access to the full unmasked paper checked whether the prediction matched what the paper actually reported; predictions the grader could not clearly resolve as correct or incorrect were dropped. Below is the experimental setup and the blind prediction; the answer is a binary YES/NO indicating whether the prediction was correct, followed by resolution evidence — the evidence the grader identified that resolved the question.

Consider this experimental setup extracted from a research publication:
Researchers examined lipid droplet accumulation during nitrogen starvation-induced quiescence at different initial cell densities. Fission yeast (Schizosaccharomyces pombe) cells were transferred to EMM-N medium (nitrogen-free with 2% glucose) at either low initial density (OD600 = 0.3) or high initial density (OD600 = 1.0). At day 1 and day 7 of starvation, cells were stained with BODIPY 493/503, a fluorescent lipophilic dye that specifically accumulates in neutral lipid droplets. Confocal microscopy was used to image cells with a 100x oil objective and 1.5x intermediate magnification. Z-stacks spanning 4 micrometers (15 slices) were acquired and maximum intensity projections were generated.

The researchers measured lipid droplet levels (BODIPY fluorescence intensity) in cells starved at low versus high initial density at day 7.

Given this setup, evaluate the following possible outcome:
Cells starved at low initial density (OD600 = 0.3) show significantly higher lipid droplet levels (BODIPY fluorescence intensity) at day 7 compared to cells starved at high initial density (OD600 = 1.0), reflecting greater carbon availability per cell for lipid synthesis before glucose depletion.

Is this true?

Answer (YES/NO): YES